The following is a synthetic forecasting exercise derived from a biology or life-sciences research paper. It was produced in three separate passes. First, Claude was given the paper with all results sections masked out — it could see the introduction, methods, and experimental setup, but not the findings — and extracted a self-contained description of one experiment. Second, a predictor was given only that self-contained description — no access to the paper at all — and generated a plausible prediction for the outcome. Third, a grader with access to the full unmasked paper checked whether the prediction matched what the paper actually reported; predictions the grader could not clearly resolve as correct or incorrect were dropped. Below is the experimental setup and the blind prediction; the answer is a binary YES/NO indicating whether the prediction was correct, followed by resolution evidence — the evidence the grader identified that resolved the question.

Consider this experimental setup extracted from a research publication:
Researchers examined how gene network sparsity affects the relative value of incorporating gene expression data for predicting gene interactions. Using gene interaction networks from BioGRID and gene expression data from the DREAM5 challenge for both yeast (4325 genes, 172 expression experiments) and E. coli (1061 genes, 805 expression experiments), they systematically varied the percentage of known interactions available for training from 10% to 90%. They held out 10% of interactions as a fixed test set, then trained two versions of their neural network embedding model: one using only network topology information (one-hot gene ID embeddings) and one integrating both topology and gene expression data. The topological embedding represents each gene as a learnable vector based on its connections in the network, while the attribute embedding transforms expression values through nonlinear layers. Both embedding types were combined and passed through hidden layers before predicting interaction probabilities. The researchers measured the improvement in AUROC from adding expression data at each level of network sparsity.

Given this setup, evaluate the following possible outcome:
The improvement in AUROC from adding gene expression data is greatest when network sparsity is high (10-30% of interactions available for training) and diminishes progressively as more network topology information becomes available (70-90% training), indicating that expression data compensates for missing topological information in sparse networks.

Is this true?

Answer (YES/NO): YES